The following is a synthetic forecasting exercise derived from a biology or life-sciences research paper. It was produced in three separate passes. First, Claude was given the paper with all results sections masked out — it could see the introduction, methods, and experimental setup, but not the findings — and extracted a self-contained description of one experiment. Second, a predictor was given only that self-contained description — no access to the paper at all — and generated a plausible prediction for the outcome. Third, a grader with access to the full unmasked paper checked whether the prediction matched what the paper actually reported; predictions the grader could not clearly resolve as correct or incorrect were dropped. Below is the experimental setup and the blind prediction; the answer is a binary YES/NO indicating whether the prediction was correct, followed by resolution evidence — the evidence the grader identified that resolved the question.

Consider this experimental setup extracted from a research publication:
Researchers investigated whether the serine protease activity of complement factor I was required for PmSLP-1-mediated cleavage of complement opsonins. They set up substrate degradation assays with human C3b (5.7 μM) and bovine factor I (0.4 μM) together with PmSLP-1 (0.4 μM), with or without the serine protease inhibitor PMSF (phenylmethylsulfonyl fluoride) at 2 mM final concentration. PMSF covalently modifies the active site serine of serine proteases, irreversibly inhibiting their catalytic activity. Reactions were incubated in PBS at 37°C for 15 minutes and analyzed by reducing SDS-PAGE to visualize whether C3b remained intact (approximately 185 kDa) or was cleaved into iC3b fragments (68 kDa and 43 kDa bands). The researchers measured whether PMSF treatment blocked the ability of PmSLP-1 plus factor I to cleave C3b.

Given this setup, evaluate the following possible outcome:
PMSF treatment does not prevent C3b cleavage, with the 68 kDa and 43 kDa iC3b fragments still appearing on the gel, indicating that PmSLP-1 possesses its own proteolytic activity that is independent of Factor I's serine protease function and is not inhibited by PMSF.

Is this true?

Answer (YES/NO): NO